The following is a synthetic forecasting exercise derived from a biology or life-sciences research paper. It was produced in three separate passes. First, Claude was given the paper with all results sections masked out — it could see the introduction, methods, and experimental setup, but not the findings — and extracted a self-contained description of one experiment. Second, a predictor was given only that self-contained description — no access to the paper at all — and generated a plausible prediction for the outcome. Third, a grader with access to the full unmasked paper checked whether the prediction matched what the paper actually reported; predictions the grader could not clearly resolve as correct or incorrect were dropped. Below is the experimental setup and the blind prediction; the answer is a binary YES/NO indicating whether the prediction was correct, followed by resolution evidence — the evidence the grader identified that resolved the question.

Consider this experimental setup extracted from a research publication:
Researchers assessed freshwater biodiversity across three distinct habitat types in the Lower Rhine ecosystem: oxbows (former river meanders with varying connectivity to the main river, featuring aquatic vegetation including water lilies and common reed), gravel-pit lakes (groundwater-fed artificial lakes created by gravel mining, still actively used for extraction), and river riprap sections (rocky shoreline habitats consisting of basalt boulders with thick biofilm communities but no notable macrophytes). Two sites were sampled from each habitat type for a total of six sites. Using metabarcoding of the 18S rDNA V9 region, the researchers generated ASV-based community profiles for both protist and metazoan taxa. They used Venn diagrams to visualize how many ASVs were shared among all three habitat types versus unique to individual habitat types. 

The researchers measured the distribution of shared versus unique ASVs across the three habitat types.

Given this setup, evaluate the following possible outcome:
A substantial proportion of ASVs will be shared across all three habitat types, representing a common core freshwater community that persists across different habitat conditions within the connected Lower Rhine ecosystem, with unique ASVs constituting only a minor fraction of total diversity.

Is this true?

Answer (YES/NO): NO